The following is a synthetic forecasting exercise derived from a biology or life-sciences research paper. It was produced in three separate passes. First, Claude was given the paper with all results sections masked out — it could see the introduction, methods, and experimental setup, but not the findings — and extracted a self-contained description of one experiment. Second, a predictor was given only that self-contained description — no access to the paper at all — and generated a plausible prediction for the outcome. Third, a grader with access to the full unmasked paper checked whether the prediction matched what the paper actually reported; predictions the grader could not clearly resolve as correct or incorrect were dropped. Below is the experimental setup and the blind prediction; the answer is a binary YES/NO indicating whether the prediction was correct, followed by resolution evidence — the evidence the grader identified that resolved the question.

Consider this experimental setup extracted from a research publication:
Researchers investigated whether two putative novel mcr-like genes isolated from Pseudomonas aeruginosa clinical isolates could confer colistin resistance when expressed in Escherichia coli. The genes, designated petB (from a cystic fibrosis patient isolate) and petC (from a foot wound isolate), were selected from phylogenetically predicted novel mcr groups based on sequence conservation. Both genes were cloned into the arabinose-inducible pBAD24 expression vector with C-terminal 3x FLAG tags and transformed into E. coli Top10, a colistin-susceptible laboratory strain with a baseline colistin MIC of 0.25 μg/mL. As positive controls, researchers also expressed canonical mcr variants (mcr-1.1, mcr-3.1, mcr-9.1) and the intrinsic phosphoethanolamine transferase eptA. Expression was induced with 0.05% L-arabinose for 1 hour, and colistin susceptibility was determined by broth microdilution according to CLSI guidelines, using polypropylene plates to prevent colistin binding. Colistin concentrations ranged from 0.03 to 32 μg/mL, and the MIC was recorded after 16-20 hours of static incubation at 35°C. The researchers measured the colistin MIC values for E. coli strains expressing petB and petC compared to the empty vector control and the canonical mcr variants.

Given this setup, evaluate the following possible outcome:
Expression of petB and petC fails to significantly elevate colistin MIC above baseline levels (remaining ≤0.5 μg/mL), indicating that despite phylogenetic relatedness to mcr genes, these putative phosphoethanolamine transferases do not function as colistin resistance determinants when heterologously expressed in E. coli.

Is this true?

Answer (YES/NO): YES